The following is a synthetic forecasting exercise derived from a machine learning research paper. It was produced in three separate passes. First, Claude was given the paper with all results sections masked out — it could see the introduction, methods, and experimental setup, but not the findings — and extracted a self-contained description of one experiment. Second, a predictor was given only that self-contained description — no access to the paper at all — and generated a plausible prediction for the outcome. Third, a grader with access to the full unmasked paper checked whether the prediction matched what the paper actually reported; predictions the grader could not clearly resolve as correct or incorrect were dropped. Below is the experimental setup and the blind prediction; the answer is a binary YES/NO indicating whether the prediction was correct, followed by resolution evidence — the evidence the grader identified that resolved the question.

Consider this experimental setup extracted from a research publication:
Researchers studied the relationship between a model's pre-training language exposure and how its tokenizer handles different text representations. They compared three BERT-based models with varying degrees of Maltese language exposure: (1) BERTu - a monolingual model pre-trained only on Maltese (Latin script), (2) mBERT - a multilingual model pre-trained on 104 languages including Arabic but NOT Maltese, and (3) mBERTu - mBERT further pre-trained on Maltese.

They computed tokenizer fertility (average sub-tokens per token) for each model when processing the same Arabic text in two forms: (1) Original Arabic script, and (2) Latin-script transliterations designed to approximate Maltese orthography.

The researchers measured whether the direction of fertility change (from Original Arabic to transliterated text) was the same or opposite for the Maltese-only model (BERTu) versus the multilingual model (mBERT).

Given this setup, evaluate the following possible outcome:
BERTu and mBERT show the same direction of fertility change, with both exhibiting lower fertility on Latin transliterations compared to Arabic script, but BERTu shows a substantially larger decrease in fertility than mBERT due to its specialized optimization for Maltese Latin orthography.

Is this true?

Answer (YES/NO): NO